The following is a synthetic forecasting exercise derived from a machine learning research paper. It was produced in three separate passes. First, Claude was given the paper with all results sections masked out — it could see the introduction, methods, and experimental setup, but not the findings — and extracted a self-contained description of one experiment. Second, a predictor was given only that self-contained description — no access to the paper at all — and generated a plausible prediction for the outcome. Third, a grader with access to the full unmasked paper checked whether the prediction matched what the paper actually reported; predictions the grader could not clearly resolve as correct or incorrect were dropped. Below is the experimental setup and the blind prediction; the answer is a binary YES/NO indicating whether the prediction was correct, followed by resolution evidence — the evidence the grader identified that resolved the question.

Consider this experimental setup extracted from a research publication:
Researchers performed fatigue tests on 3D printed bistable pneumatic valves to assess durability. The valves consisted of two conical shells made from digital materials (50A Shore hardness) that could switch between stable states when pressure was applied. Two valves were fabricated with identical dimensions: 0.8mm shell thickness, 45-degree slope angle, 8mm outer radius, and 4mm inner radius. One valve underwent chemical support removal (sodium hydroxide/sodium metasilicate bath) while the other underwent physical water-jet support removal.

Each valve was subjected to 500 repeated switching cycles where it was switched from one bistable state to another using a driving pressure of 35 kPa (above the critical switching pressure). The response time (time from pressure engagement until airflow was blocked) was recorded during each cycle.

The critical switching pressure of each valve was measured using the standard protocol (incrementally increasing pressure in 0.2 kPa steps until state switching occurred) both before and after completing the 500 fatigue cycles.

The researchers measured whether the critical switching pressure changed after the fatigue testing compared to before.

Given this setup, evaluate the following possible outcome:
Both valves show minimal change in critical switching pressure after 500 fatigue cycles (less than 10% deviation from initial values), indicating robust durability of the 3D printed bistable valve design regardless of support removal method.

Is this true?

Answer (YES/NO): NO